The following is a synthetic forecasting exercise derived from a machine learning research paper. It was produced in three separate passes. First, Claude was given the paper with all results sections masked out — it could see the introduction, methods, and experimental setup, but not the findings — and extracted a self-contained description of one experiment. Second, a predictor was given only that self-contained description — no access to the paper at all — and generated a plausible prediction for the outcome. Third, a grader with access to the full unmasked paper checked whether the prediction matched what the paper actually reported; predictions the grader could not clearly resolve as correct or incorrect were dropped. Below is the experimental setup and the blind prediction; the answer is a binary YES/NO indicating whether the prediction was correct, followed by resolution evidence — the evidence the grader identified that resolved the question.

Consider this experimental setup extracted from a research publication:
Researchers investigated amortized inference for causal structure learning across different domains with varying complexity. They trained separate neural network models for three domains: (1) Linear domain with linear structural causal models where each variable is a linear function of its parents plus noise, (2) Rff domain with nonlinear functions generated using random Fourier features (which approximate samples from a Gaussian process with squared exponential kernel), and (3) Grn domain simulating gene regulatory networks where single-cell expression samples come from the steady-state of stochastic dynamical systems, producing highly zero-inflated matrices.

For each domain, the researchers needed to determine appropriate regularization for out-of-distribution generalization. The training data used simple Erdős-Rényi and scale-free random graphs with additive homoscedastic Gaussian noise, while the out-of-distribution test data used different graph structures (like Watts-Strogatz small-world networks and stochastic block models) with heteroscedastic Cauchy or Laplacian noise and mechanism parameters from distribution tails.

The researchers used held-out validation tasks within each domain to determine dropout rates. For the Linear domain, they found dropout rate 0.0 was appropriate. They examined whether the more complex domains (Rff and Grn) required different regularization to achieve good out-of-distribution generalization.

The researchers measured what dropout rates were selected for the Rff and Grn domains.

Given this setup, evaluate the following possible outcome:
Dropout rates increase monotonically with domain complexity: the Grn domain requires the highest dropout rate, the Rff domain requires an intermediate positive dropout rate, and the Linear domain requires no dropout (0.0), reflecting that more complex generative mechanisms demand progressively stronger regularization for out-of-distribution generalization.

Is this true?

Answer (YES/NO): YES